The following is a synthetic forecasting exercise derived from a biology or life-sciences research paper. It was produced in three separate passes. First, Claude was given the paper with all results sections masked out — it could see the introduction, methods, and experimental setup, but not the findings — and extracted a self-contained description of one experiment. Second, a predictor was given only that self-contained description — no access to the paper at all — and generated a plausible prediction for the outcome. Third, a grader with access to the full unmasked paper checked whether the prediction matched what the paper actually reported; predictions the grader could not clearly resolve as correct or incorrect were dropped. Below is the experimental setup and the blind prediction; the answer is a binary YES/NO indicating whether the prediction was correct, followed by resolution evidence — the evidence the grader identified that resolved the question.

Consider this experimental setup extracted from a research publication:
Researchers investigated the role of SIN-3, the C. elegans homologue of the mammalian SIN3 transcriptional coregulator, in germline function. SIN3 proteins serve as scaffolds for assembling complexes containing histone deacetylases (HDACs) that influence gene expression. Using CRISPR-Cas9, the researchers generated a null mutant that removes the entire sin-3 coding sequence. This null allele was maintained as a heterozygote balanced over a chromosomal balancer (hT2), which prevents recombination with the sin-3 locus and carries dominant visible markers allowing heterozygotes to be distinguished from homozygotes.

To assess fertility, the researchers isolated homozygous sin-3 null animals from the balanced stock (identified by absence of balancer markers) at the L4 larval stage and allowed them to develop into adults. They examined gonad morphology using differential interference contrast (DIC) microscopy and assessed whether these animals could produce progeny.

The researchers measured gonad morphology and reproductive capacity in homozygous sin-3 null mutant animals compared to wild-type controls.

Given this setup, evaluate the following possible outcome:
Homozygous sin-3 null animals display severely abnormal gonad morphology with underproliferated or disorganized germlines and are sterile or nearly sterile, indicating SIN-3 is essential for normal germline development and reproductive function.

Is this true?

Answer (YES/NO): YES